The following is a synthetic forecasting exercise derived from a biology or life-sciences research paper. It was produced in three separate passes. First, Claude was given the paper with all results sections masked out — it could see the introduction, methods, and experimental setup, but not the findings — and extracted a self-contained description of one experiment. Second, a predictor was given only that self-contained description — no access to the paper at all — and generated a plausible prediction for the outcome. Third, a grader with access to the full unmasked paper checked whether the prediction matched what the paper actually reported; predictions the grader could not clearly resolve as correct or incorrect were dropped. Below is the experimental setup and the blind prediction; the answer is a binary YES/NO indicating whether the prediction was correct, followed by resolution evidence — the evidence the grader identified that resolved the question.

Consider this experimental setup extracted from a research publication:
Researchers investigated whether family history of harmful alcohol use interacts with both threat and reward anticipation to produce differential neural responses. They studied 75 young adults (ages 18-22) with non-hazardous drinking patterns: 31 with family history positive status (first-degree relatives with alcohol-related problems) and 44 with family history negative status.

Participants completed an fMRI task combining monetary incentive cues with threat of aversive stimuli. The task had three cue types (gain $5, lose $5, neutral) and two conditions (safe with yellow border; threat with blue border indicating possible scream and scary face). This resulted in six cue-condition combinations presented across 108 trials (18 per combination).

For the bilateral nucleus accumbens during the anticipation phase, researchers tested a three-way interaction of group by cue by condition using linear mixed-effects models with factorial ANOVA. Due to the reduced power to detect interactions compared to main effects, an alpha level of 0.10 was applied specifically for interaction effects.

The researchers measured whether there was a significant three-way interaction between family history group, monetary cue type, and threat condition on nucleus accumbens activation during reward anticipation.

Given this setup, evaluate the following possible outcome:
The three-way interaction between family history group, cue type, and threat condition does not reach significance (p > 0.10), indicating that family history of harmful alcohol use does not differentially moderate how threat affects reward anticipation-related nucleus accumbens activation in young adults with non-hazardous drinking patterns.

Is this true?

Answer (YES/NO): YES